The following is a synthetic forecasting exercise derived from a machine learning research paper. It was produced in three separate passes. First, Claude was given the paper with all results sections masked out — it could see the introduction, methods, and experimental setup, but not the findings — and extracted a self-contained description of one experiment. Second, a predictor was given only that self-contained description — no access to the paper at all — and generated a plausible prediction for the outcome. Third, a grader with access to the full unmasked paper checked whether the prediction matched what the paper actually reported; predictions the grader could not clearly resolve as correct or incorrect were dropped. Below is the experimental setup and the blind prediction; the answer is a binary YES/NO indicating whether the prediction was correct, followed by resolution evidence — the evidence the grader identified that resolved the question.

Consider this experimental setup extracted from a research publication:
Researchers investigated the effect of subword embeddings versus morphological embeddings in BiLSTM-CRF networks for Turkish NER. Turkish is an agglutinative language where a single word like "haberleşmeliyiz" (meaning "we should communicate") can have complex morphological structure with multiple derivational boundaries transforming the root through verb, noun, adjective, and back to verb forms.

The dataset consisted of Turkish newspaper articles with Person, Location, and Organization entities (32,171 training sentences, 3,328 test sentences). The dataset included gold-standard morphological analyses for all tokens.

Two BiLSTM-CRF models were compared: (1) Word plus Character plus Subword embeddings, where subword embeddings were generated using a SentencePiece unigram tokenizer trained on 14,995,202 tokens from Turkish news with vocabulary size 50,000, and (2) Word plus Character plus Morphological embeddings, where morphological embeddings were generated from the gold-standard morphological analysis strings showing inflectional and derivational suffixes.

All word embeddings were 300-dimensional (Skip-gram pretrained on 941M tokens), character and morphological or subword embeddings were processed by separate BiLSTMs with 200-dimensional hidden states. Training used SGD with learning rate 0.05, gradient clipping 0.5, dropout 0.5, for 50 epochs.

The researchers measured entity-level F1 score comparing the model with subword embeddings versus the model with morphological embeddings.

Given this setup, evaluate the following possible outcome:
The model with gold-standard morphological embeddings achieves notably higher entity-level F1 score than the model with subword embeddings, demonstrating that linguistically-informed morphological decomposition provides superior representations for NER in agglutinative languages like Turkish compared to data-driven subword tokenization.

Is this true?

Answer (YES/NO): NO